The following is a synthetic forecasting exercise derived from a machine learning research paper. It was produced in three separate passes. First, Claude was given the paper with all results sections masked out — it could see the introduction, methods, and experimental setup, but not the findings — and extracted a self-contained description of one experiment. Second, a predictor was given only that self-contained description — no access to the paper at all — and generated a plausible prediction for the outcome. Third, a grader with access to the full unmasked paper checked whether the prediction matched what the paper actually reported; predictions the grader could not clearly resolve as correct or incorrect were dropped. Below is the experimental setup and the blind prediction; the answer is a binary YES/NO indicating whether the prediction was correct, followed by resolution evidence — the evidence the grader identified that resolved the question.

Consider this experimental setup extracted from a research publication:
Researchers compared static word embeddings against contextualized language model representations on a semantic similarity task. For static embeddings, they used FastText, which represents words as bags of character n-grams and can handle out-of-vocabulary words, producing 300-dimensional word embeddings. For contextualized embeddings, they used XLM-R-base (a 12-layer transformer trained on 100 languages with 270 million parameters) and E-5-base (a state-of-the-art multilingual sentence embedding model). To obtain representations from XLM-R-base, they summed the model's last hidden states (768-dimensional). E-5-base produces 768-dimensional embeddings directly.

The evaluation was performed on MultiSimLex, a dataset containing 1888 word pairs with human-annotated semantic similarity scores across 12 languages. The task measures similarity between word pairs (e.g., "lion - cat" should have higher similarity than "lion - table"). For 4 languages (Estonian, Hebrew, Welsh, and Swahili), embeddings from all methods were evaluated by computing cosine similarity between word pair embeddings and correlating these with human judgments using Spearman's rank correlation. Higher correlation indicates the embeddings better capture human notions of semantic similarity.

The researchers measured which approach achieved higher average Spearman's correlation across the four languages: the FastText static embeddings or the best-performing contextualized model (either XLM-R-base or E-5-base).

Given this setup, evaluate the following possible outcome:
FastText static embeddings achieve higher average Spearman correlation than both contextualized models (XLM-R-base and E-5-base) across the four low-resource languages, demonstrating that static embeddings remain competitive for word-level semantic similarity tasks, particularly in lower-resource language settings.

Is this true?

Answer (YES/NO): YES